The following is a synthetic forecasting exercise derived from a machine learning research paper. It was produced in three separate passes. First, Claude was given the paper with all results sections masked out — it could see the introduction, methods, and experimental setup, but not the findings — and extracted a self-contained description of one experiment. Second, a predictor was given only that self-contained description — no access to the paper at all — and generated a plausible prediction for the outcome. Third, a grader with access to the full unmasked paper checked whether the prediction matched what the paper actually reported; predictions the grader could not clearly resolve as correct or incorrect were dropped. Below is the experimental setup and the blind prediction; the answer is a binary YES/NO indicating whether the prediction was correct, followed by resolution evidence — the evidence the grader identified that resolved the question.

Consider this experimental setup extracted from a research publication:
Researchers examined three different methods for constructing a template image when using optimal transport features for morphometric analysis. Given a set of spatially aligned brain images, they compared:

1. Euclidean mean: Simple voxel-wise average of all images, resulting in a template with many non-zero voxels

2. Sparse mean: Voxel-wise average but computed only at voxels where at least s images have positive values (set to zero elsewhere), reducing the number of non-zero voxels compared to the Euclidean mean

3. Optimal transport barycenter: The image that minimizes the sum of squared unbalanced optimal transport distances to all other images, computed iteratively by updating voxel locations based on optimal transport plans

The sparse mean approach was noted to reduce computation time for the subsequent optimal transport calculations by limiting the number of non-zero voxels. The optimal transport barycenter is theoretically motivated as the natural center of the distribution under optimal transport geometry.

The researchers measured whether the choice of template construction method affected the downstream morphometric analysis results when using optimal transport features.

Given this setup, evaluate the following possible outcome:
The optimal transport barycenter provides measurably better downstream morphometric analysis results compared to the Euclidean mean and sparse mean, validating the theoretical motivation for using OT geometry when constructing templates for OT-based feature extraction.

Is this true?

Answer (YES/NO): NO